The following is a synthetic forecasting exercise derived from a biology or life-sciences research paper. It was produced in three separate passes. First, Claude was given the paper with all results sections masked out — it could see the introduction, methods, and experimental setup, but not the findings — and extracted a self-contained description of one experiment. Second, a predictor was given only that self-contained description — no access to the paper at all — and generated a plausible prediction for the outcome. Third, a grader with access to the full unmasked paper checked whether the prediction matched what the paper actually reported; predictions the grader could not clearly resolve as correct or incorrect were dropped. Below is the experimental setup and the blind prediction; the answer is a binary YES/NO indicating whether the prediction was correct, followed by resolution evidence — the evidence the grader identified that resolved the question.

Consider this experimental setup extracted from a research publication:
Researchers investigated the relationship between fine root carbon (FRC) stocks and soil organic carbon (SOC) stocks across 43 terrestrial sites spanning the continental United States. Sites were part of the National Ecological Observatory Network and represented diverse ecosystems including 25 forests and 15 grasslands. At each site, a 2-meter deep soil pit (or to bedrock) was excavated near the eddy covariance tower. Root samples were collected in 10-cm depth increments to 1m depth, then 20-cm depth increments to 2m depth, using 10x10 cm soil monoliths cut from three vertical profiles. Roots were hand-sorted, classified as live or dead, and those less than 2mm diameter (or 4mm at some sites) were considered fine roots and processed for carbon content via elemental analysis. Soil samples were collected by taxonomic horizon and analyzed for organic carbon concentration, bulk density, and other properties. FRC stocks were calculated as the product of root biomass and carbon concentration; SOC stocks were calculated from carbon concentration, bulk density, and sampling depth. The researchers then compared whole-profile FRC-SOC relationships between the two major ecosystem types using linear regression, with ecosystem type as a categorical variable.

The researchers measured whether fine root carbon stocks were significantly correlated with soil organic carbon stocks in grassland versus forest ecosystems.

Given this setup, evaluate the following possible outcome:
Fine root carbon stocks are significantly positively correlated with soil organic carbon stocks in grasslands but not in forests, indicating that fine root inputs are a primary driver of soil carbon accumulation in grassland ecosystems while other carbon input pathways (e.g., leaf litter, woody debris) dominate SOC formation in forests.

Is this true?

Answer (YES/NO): YES